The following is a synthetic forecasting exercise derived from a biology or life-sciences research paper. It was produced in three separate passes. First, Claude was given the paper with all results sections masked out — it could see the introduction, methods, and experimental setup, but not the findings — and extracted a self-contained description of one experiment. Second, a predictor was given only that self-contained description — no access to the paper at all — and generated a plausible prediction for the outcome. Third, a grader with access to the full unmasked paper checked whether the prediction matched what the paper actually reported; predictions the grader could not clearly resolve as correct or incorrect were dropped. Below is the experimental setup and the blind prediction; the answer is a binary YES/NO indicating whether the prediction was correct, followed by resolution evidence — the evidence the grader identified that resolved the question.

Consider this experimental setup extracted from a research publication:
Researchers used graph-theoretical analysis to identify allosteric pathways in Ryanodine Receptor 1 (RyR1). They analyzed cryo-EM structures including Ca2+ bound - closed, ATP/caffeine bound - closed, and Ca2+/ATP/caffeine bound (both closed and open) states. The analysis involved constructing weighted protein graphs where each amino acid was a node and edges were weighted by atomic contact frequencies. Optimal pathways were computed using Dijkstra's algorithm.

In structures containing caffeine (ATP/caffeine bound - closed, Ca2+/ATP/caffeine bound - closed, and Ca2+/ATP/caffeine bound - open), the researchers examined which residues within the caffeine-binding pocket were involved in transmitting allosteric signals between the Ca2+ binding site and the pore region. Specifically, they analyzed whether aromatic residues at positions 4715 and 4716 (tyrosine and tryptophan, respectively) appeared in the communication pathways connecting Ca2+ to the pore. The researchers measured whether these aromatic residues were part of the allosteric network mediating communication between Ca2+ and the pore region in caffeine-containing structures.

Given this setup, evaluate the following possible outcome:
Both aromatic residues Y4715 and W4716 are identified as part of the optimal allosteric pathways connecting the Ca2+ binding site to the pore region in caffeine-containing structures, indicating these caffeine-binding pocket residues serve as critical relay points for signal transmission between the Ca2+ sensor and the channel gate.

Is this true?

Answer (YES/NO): NO